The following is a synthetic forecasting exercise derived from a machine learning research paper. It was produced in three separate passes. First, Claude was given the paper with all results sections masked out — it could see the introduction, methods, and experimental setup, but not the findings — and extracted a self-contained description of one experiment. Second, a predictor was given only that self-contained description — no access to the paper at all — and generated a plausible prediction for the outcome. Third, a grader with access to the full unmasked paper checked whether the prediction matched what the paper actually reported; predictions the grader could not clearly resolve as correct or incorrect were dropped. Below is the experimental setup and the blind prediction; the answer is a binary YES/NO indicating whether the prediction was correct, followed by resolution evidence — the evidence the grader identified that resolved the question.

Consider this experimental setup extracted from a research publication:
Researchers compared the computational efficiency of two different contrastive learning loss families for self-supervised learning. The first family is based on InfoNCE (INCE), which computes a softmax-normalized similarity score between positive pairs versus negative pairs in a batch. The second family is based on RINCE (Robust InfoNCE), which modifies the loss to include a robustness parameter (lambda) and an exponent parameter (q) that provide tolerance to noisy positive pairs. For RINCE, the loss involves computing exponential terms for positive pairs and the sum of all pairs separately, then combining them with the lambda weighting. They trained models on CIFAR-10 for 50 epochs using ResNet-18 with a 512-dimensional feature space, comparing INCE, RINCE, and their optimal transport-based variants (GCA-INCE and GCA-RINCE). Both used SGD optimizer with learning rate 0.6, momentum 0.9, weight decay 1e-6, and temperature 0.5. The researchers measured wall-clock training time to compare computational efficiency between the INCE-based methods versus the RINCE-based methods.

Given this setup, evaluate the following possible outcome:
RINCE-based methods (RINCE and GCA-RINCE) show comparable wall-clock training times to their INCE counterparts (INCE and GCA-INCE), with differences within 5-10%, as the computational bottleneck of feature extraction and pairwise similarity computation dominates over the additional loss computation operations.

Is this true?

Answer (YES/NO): NO